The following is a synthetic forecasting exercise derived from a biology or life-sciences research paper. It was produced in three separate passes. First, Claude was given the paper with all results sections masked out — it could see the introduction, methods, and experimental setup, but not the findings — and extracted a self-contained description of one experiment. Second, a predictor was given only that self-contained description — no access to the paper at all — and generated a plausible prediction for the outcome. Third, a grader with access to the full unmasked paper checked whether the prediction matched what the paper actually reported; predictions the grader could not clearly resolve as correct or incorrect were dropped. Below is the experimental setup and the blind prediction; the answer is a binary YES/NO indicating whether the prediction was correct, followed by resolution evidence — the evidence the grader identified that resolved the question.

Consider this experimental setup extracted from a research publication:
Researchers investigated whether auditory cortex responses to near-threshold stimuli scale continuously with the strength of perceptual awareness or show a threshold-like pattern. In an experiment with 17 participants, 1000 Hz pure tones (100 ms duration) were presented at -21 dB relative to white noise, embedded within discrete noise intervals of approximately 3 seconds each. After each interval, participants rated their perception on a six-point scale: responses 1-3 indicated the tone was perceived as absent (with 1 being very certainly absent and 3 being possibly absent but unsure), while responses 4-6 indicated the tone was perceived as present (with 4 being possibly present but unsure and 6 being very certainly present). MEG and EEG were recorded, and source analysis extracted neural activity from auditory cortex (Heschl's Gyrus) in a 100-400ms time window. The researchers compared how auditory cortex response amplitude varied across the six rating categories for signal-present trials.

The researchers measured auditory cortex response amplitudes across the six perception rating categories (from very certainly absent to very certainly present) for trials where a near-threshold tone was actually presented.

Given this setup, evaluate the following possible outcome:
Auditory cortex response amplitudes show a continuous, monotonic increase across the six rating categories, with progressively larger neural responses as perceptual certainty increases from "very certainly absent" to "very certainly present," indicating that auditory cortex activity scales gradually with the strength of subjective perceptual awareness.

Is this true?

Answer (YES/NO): YES